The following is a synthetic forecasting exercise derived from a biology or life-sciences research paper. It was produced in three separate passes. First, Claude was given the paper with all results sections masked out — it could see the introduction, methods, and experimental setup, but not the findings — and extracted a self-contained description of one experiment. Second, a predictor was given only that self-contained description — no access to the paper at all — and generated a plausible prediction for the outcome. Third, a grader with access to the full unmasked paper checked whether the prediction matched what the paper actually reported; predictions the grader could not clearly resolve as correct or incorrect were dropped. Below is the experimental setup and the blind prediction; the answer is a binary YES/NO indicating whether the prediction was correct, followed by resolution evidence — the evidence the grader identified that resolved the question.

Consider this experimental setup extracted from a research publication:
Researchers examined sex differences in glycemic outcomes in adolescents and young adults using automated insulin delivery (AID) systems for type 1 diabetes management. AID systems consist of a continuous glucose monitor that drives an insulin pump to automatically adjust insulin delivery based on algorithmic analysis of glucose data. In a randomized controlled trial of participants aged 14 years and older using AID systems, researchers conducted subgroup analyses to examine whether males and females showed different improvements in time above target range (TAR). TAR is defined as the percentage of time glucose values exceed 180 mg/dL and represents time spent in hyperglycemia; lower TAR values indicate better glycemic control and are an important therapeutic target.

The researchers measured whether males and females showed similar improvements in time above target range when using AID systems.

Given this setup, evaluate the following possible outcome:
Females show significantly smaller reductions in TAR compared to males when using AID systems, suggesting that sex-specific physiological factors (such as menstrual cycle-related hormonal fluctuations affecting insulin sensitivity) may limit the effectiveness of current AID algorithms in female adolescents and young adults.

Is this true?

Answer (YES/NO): NO